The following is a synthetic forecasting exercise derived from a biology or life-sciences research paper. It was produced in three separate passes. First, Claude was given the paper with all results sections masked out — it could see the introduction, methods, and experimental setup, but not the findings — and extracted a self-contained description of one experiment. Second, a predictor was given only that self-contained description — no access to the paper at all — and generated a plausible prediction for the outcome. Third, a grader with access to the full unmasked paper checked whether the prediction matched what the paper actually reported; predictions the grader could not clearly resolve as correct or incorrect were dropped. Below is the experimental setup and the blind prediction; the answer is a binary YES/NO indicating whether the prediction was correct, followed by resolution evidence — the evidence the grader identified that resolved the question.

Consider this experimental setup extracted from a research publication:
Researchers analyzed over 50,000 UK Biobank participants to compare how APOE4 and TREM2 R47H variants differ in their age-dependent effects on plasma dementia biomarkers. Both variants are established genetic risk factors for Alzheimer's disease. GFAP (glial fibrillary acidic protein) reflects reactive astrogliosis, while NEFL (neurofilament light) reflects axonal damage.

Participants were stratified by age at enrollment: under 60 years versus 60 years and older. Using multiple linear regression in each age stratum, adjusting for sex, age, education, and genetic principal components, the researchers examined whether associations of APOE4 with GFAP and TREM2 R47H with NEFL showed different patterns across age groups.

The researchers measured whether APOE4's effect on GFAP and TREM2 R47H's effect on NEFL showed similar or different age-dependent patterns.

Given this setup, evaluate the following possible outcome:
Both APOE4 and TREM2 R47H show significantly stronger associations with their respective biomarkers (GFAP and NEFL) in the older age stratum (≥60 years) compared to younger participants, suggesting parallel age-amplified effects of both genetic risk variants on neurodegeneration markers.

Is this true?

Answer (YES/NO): NO